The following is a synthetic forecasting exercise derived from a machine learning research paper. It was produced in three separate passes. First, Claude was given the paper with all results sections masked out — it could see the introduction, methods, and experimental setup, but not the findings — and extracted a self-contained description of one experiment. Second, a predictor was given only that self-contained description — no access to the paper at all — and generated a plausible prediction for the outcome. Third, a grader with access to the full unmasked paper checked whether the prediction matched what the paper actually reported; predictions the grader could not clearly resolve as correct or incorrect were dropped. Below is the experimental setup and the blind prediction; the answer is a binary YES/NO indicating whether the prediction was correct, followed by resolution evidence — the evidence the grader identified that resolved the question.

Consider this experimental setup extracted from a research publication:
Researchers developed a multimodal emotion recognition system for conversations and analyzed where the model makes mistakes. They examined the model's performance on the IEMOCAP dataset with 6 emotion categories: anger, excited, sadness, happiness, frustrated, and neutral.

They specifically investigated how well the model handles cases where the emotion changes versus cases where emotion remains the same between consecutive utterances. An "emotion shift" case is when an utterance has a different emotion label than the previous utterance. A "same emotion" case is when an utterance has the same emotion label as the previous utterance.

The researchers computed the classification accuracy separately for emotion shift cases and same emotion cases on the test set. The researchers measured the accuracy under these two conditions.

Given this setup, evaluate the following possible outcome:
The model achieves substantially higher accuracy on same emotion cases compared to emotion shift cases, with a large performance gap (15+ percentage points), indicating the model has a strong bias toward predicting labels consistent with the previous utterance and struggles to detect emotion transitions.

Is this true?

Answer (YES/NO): YES